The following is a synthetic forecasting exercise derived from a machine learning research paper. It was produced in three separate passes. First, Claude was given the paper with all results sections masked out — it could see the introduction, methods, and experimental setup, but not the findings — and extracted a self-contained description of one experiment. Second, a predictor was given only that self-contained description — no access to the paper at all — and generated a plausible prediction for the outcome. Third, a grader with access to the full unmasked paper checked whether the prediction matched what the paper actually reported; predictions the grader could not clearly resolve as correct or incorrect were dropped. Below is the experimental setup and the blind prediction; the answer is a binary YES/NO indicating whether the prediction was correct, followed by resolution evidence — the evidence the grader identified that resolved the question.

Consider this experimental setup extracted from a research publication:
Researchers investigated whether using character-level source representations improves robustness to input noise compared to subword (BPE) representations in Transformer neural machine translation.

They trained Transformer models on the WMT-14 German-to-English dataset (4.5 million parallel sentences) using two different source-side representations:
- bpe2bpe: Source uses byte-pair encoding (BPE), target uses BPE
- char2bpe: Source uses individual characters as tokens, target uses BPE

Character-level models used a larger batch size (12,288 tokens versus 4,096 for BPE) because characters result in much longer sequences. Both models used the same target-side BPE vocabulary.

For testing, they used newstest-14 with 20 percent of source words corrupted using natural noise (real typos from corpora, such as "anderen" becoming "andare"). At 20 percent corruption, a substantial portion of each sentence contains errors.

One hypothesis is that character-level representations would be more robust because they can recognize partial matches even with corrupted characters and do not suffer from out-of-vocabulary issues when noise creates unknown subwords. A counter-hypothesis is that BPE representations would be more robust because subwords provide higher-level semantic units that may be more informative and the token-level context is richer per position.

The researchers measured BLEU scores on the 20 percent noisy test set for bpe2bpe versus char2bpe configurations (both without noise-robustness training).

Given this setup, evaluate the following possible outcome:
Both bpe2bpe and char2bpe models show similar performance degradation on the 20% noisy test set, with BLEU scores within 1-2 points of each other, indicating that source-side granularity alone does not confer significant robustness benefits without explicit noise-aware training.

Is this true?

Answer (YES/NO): NO